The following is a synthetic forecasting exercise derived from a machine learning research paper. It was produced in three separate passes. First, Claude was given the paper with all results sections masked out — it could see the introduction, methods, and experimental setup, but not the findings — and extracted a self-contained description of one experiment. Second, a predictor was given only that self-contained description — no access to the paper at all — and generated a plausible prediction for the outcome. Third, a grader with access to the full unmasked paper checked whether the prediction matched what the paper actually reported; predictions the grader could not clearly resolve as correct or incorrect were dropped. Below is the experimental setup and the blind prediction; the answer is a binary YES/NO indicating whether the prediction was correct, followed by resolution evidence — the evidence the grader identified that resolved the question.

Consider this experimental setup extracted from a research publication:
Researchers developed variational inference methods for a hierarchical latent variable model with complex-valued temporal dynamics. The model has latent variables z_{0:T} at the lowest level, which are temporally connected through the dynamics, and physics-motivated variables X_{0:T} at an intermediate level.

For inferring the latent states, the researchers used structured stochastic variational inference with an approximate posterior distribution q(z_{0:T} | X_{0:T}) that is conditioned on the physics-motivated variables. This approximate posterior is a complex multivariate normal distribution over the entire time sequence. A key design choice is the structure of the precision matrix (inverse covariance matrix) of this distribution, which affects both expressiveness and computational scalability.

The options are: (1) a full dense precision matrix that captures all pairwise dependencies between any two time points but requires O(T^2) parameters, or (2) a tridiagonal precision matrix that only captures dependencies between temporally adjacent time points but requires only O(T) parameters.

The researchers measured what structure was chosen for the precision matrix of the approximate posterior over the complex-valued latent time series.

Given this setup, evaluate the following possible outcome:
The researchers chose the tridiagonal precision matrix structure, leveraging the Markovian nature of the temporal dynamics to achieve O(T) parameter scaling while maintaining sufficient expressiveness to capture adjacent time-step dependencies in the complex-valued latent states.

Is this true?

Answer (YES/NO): YES